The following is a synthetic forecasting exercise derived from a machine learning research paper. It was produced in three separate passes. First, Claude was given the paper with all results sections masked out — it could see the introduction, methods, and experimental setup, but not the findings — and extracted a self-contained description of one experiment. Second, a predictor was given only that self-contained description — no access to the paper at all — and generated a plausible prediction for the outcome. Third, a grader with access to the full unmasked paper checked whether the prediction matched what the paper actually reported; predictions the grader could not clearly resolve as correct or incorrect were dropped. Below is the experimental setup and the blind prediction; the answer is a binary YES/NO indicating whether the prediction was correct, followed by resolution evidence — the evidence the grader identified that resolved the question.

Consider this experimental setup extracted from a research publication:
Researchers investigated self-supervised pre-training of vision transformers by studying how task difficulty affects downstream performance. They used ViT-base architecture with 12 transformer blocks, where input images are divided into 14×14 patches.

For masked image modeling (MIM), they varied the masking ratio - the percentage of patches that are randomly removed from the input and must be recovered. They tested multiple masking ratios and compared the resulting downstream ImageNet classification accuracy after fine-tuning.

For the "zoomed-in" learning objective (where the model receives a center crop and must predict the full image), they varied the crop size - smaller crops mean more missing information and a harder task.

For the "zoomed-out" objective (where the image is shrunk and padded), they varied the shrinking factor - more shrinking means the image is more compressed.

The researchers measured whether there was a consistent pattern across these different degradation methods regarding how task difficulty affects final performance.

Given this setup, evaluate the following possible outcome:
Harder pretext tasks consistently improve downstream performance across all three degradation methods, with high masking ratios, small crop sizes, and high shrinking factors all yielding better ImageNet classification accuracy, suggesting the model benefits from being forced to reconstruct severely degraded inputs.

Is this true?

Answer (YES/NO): NO